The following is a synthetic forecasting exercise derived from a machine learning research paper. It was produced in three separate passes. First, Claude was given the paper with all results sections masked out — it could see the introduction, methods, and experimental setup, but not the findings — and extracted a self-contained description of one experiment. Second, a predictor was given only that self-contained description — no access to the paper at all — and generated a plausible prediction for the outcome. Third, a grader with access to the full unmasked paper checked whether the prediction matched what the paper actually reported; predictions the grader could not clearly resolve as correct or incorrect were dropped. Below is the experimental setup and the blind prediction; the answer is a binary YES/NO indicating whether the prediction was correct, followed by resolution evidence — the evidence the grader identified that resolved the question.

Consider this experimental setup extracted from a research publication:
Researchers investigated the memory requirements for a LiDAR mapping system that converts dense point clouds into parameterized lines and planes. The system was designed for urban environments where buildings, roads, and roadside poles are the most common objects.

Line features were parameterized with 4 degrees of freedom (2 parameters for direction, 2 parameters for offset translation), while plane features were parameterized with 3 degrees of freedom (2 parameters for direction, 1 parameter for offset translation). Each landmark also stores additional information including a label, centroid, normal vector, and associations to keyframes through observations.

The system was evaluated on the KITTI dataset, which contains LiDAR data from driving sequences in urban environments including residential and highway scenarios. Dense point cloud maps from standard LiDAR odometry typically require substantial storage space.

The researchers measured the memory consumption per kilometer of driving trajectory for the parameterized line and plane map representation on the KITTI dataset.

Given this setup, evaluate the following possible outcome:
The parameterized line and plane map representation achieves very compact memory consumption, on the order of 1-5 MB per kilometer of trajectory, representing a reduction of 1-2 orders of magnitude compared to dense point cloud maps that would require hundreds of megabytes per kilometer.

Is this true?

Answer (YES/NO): NO